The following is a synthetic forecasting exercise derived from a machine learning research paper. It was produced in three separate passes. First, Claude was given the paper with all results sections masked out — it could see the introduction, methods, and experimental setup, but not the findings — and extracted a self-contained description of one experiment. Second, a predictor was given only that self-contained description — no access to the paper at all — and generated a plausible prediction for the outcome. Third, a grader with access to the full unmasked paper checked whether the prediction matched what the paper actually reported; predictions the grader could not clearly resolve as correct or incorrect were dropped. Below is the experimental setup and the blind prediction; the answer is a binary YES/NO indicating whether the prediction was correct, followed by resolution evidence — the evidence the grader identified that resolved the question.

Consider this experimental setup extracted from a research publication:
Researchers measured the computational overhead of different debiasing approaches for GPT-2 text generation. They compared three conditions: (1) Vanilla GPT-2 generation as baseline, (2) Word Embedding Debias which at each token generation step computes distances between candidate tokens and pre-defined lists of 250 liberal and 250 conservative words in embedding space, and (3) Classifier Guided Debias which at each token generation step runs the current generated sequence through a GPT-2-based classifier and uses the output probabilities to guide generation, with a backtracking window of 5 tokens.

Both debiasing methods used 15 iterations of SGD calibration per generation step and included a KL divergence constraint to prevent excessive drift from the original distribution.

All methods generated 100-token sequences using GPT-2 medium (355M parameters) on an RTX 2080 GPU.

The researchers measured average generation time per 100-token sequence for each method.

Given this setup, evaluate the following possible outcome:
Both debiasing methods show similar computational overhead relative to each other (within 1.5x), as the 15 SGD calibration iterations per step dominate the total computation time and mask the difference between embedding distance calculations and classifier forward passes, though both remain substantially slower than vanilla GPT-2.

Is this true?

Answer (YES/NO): NO